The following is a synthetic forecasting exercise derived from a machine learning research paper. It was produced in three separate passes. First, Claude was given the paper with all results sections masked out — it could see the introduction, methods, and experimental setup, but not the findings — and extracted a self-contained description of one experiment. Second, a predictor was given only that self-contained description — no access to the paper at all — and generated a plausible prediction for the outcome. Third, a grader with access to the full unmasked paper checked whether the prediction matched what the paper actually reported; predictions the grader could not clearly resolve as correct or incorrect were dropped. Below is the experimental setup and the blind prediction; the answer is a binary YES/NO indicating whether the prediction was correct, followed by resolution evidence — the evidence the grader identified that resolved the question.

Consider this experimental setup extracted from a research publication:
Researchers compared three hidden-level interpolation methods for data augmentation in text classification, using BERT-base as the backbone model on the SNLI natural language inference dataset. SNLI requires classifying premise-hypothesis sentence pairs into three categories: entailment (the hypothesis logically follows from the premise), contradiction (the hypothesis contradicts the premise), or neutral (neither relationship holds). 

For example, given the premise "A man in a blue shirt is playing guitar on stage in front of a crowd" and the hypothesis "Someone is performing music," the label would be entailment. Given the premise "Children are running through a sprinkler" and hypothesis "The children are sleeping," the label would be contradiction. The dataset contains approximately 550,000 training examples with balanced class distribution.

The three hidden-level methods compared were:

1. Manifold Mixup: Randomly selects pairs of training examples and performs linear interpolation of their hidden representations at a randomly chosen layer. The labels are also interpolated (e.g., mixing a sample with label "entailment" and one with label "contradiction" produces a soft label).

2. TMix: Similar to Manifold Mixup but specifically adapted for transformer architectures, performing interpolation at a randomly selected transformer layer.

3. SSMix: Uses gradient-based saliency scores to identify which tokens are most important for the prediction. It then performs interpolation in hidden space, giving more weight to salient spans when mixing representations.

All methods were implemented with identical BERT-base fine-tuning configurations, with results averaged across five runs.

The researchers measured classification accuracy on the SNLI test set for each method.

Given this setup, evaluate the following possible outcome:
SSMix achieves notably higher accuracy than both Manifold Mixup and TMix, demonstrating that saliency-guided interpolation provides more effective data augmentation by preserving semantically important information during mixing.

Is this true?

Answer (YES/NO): NO